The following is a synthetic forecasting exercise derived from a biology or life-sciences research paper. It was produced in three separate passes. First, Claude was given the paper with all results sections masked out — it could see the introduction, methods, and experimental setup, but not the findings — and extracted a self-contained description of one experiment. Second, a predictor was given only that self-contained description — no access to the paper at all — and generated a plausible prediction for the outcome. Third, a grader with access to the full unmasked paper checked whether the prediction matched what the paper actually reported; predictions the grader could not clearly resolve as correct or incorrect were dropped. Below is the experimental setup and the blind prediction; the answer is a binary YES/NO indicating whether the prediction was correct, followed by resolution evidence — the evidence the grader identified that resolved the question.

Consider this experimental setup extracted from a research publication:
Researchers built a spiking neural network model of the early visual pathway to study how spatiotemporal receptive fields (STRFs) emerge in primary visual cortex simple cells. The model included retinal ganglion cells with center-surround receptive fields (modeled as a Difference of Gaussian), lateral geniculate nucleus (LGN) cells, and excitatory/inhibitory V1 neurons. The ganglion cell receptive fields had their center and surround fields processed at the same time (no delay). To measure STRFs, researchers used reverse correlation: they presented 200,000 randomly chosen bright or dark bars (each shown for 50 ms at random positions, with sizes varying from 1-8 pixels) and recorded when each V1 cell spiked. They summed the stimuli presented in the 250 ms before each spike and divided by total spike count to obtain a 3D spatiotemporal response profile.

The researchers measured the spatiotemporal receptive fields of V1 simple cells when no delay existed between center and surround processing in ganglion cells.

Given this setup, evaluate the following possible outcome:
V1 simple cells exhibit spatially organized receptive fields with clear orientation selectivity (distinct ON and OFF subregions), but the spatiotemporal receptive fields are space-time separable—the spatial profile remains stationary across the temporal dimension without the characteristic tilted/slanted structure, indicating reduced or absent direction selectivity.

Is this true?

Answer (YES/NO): NO